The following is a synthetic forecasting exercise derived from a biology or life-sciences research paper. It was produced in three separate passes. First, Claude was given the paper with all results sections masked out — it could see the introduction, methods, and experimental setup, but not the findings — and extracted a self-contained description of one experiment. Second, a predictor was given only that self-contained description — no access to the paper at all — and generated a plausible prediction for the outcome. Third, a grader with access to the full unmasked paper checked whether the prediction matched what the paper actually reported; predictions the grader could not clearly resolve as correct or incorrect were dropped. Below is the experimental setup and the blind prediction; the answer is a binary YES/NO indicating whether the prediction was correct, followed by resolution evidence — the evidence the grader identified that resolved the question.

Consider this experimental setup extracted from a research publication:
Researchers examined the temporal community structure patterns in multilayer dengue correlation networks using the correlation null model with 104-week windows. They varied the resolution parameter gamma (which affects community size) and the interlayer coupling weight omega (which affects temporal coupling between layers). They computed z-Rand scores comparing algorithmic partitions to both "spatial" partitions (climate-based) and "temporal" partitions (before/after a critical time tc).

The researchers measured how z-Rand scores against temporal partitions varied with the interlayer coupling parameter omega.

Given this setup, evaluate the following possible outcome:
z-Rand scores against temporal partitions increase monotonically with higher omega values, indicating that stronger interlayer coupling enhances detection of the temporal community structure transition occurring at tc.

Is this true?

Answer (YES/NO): NO